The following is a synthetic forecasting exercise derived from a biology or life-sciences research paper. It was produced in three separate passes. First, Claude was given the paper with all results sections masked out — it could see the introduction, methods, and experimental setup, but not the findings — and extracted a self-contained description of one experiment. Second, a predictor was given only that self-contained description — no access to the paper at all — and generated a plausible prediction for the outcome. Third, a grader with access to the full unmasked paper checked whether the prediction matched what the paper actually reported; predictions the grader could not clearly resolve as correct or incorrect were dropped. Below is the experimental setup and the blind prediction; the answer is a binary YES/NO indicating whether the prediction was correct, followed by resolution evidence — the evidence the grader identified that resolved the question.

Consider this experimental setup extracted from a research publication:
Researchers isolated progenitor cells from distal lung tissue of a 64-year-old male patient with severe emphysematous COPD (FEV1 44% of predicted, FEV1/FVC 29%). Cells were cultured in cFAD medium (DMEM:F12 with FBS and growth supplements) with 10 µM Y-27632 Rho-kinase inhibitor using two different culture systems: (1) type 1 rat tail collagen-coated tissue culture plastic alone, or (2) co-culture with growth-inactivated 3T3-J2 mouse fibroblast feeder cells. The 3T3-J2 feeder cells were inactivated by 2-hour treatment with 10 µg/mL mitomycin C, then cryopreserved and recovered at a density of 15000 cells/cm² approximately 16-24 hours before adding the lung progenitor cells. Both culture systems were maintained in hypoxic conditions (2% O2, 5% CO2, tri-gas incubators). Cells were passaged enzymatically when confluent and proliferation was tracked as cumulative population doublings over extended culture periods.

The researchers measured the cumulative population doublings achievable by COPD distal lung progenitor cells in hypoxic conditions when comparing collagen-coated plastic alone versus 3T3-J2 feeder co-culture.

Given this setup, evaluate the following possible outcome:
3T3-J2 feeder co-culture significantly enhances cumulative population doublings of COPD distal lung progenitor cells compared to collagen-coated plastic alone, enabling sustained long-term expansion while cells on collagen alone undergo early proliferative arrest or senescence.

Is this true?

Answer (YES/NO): YES